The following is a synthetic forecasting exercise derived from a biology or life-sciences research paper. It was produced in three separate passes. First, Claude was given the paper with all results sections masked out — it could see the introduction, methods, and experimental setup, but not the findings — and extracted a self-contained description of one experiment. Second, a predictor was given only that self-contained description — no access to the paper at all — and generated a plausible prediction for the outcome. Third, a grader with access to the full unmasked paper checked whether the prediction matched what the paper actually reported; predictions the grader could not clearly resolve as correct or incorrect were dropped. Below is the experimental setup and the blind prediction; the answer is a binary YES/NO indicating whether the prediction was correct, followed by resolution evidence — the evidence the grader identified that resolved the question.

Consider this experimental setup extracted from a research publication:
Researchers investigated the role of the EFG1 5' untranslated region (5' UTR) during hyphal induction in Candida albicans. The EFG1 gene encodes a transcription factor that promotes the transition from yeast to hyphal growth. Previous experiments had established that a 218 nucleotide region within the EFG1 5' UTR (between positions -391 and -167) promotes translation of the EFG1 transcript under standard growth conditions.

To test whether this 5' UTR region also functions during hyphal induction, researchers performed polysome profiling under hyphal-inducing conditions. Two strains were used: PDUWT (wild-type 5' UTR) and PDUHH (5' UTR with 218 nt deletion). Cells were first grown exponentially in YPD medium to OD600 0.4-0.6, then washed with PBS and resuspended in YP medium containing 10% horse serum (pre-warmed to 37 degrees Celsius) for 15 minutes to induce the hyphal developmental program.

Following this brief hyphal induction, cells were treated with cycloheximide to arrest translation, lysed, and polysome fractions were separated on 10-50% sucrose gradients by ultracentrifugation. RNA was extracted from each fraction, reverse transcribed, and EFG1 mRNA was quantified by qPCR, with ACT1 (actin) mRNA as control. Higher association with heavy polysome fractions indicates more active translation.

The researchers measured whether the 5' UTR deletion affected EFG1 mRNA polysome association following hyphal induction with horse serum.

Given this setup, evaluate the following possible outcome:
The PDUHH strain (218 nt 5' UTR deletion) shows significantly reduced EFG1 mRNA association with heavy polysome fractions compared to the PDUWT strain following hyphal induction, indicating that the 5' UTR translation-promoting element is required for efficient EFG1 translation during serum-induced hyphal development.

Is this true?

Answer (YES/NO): YES